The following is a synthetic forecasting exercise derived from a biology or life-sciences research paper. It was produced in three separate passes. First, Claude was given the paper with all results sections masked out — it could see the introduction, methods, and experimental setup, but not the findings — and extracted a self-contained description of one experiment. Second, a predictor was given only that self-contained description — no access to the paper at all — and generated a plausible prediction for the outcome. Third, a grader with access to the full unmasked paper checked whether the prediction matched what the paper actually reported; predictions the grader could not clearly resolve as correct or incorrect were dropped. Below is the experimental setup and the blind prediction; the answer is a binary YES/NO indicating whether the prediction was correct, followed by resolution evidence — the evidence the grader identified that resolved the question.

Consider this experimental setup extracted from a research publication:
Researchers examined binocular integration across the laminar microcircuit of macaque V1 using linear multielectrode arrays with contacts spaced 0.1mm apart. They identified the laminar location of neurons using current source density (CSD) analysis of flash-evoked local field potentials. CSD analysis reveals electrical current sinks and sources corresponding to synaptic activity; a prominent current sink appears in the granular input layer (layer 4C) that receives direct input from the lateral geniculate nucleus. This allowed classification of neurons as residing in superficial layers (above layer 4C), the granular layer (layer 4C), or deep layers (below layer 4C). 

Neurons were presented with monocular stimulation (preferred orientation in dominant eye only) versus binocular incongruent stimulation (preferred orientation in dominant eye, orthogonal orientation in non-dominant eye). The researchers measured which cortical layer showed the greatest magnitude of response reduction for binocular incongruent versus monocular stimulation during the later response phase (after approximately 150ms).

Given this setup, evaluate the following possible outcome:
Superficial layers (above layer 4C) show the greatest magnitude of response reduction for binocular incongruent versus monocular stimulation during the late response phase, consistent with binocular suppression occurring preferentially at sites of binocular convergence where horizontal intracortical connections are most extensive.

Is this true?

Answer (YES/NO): YES